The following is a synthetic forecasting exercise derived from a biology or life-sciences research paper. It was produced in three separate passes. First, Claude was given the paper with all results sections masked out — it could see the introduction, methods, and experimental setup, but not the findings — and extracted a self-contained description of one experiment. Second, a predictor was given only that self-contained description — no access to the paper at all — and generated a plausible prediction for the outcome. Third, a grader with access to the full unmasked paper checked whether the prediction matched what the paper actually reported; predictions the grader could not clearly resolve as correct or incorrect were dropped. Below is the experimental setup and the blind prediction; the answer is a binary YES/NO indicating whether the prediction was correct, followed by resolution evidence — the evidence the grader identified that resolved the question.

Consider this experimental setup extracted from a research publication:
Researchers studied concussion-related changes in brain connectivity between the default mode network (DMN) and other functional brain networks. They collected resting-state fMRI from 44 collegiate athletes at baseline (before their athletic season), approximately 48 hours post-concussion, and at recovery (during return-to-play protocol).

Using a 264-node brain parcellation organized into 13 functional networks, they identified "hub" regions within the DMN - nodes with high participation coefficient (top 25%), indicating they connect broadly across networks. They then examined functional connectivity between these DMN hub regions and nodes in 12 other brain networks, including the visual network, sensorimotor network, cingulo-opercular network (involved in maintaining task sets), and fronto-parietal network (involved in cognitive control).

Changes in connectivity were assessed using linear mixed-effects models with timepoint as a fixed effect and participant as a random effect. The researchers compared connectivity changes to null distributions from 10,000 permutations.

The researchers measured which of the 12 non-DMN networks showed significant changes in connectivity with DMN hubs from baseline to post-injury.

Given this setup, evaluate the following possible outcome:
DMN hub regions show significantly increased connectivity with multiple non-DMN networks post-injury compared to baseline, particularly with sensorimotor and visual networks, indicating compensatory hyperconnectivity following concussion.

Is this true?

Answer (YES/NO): NO